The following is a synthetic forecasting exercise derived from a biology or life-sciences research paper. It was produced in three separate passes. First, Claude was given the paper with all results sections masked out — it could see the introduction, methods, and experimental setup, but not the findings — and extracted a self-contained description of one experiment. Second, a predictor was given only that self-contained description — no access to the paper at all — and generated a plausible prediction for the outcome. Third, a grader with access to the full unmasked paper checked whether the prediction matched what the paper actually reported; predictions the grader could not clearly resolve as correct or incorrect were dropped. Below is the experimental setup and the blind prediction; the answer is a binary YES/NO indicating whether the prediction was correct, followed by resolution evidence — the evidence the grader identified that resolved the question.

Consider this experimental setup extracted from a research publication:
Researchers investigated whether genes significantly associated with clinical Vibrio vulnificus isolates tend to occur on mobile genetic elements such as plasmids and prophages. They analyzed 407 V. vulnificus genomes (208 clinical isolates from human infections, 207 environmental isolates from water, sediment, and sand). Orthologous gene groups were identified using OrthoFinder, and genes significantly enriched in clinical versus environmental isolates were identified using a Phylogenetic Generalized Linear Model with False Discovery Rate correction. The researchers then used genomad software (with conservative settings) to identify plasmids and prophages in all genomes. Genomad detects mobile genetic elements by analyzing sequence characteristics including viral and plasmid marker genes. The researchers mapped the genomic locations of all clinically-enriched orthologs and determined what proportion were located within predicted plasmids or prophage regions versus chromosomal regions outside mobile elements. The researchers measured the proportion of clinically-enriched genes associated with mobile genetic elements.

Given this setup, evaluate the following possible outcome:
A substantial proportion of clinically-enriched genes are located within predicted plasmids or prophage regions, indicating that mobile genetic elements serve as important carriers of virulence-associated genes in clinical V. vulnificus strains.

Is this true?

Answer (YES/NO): NO